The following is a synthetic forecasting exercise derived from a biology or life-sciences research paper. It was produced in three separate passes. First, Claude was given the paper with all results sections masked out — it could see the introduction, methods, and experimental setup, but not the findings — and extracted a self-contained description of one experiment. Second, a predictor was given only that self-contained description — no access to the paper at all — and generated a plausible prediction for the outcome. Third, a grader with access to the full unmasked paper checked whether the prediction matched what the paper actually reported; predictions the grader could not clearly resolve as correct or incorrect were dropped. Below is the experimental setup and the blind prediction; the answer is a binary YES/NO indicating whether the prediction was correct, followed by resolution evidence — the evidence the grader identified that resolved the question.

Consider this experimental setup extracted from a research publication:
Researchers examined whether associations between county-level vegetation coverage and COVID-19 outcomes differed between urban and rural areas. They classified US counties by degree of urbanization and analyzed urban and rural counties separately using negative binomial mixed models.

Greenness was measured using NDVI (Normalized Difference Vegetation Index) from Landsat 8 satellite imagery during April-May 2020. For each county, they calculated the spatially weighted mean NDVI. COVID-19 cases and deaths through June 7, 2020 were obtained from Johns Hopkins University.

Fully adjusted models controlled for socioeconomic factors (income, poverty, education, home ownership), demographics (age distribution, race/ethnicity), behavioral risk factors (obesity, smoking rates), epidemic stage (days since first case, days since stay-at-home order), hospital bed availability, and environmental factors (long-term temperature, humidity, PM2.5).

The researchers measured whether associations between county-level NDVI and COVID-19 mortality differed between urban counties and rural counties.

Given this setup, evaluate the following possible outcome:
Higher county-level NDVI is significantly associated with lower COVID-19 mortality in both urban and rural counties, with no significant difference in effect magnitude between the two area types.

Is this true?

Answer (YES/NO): NO